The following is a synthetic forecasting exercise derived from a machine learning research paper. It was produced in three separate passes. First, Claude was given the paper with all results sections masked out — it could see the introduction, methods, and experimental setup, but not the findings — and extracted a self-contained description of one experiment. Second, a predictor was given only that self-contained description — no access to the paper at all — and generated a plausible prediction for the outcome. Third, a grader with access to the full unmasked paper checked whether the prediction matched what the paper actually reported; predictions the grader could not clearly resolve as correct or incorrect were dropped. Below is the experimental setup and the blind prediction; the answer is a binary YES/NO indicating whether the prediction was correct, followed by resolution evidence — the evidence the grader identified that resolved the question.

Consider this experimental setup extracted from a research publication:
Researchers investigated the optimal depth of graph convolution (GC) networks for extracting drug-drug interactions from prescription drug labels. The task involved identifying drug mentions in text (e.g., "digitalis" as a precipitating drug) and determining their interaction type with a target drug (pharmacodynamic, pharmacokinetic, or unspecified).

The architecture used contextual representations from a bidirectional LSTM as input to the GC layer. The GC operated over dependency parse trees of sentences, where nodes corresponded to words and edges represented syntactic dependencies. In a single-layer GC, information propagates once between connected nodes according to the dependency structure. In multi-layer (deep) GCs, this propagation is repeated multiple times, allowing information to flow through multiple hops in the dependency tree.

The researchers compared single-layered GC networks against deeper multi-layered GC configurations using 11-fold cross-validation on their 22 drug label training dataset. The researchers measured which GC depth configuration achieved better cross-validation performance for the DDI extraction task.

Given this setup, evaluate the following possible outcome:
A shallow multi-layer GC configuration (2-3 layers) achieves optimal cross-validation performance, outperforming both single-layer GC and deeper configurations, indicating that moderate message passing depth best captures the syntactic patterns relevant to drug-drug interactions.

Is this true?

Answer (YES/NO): NO